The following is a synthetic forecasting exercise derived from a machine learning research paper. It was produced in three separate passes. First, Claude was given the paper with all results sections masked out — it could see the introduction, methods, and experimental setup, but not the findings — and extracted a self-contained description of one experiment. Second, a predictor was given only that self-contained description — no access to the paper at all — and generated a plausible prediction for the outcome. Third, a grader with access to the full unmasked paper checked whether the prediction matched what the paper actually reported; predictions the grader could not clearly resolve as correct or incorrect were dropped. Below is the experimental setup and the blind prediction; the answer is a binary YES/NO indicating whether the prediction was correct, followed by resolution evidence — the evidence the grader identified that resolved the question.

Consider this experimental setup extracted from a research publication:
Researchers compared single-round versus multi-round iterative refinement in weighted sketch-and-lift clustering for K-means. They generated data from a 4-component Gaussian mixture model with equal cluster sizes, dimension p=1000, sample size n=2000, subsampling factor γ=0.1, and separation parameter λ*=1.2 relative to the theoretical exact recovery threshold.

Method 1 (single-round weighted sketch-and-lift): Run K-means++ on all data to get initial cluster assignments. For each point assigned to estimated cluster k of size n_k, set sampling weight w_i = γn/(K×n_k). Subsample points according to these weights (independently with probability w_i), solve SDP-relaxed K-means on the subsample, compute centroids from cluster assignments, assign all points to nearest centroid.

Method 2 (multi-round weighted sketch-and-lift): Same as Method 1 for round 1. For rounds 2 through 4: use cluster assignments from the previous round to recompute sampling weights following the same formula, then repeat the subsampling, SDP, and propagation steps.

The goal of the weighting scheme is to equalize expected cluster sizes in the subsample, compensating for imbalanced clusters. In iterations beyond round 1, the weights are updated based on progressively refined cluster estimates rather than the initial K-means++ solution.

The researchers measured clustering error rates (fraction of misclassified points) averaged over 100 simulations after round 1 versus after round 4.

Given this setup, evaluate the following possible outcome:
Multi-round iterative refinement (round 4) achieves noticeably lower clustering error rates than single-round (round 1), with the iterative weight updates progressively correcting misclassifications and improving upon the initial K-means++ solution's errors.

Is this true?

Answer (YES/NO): YES